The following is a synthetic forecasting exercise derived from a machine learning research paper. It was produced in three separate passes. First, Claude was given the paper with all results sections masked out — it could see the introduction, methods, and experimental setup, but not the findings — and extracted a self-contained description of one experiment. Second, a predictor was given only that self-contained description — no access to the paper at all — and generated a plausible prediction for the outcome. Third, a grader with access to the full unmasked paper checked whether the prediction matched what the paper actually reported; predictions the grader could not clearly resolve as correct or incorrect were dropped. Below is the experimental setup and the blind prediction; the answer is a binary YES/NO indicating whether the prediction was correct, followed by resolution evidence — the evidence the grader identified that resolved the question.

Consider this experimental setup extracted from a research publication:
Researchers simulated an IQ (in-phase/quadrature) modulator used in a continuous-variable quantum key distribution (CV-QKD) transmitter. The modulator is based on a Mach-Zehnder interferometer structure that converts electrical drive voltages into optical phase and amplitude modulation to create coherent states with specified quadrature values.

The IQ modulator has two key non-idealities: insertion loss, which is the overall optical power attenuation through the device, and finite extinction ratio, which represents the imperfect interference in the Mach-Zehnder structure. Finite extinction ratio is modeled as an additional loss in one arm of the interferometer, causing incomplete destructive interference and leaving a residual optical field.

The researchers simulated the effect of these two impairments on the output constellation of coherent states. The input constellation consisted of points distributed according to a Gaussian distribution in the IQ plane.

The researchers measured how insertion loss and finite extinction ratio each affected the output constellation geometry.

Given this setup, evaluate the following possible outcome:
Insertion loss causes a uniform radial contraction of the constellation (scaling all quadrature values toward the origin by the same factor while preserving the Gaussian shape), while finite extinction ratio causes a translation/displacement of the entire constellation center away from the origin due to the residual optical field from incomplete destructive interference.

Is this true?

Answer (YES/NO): YES